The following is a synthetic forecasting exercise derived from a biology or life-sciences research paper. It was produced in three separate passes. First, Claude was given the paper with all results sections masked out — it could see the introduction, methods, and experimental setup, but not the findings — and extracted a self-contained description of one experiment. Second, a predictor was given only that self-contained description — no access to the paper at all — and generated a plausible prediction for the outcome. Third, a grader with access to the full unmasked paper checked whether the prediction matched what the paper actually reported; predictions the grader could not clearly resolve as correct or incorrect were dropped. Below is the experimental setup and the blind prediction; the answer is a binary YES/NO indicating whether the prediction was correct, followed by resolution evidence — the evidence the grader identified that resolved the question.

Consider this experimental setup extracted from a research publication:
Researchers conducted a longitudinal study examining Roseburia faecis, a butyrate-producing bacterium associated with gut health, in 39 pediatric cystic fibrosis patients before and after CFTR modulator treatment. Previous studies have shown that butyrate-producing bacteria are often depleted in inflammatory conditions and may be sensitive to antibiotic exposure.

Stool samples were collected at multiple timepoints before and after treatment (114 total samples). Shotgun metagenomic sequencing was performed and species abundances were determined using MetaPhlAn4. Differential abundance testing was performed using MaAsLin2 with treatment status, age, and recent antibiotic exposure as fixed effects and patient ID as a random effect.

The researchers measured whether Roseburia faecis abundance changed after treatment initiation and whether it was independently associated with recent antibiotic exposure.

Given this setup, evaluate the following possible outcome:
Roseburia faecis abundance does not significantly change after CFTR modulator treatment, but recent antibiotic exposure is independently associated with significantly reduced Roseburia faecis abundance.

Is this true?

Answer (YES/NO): NO